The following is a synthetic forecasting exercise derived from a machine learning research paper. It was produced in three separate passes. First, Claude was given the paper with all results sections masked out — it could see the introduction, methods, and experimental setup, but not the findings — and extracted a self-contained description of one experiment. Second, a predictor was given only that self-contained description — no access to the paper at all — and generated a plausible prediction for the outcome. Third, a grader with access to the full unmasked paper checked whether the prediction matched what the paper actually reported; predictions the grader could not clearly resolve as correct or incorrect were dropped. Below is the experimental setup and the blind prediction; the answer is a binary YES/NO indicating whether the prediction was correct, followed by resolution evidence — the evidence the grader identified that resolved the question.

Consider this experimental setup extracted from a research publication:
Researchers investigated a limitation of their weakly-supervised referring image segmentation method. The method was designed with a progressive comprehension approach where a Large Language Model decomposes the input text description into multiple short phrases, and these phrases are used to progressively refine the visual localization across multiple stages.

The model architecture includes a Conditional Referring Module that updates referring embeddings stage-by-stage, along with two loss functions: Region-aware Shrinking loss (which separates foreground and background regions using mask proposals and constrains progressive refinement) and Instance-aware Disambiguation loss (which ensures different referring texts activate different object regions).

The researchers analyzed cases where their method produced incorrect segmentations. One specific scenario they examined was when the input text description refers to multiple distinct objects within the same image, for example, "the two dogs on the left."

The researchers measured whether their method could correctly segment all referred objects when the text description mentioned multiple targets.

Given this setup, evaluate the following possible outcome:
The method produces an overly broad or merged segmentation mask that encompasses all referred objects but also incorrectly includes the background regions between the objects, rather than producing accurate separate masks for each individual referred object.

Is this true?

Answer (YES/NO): NO